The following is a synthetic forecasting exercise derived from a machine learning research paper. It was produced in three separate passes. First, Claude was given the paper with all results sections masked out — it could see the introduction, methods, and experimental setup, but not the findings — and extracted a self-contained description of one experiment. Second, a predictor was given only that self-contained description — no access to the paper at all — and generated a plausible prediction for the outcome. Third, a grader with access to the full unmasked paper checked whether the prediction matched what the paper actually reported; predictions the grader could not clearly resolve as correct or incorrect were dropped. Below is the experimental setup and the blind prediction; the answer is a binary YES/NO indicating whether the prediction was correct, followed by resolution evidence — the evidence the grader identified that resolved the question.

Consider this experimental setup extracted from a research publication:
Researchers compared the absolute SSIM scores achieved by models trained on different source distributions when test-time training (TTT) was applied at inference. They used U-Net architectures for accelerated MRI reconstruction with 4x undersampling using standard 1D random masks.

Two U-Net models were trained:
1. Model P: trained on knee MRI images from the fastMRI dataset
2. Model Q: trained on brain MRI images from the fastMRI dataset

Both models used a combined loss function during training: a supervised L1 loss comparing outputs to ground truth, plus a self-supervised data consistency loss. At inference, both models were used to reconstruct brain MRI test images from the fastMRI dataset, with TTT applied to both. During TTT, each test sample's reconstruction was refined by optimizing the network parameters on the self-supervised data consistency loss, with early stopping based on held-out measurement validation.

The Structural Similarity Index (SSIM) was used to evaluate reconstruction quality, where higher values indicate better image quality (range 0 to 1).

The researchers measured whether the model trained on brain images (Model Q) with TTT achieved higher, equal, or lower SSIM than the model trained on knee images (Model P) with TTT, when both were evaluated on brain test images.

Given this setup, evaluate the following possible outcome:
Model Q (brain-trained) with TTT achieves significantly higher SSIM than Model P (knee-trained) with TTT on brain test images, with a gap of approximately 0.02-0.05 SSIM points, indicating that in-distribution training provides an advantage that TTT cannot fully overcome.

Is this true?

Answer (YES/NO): NO